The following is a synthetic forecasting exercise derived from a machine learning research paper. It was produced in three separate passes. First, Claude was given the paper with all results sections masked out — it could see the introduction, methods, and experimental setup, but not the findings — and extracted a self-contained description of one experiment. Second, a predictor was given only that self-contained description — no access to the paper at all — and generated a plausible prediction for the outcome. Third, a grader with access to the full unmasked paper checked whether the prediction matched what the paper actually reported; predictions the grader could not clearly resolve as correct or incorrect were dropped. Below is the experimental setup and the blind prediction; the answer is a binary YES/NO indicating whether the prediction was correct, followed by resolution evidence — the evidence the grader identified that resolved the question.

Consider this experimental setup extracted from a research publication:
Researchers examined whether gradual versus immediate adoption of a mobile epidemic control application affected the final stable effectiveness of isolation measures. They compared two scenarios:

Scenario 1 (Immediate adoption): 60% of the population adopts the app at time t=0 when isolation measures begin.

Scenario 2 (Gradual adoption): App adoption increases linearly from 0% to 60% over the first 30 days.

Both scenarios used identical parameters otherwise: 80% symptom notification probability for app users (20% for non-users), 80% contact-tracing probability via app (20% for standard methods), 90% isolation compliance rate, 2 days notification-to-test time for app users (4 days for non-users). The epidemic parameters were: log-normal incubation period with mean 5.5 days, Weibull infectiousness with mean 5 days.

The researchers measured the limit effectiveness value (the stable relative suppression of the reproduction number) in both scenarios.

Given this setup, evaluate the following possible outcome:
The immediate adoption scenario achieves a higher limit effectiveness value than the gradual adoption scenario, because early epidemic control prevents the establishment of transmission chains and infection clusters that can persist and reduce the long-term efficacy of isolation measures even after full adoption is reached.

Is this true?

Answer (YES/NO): NO